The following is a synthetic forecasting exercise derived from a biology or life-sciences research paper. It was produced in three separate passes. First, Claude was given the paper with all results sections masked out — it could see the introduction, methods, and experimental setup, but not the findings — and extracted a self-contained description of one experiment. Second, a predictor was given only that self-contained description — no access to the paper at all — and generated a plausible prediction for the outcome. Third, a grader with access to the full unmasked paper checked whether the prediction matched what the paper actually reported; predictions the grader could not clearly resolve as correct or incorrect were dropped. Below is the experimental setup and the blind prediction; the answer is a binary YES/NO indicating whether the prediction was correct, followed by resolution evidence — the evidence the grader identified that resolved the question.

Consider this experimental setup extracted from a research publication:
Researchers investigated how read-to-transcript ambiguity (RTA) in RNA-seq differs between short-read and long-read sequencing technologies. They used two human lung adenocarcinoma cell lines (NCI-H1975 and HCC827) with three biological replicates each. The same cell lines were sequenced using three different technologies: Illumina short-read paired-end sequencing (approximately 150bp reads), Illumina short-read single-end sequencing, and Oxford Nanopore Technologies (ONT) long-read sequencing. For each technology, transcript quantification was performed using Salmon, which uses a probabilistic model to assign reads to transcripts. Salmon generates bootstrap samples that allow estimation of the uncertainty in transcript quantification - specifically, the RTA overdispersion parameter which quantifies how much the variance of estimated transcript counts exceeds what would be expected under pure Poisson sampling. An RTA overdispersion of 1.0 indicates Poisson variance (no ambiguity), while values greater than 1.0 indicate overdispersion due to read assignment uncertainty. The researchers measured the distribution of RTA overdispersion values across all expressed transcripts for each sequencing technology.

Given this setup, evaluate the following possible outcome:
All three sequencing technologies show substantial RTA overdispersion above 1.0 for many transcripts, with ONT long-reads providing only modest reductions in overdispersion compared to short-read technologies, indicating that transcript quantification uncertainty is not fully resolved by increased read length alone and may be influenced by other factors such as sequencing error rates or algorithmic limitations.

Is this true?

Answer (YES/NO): NO